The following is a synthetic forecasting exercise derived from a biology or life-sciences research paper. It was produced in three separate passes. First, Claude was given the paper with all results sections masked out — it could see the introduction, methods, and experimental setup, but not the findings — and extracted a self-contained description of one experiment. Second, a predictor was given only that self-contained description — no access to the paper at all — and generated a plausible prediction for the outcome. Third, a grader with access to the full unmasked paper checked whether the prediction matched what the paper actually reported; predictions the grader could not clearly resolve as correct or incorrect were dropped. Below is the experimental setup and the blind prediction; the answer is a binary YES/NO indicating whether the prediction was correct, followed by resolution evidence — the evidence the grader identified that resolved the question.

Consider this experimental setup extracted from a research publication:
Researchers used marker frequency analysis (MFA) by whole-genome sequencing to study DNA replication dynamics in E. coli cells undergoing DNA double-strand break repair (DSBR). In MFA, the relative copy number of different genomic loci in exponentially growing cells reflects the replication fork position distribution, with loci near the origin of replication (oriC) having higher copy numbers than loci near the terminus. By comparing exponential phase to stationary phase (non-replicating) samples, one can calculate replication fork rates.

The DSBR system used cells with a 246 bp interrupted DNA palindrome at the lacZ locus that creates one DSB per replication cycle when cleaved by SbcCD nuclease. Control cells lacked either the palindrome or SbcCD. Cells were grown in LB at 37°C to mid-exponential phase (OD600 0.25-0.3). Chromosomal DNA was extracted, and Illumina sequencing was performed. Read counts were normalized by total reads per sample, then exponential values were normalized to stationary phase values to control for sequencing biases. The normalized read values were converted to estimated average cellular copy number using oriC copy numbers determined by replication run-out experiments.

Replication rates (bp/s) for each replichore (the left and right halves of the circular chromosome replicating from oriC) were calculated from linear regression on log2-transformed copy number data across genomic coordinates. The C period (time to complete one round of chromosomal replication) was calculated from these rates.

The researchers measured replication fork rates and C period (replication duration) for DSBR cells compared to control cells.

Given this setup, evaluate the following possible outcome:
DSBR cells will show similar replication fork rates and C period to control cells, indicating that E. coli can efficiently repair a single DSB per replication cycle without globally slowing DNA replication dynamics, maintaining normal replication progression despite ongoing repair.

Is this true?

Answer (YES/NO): NO